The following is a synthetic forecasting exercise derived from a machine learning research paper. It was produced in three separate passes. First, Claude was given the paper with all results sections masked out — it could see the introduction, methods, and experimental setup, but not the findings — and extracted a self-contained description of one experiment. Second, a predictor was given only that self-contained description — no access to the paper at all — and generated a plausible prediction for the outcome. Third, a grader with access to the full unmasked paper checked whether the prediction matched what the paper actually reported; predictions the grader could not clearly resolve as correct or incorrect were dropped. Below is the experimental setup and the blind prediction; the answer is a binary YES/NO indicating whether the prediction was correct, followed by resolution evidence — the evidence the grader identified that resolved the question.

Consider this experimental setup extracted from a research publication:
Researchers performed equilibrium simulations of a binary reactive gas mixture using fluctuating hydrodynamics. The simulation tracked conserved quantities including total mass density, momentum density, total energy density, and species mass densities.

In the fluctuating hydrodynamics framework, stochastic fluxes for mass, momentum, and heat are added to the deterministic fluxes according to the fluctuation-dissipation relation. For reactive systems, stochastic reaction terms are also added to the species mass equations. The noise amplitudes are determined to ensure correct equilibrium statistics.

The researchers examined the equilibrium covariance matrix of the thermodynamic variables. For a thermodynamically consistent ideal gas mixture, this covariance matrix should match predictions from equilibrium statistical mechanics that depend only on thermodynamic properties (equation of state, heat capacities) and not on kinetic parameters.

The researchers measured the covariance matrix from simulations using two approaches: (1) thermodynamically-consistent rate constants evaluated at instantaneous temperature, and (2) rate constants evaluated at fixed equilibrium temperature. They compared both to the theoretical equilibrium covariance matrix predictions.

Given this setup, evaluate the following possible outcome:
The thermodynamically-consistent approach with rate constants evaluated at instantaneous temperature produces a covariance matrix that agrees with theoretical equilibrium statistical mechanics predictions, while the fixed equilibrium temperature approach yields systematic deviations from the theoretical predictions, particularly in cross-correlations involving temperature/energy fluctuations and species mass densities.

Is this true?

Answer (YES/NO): NO